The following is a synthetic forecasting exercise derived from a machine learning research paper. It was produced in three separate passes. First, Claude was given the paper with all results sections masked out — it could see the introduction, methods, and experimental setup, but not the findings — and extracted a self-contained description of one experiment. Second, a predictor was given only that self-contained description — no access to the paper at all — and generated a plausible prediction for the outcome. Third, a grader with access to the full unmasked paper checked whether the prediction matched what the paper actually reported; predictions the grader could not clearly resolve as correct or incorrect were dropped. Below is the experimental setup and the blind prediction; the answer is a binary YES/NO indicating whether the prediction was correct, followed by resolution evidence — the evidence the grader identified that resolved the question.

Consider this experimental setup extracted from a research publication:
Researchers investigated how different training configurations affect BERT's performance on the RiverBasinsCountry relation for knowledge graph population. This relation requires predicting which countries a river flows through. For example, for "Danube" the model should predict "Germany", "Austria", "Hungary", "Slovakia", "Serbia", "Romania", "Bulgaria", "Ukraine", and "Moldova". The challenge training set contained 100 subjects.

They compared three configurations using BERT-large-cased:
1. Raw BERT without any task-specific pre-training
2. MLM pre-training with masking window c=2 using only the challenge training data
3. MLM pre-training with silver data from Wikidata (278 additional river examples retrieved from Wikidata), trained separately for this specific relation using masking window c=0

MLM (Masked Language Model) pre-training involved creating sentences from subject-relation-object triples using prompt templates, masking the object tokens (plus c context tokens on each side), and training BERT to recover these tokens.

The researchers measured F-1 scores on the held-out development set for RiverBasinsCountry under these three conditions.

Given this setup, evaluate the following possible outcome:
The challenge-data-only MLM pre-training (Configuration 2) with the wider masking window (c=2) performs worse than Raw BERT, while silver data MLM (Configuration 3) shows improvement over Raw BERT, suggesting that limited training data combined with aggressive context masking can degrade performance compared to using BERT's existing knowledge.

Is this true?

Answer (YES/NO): YES